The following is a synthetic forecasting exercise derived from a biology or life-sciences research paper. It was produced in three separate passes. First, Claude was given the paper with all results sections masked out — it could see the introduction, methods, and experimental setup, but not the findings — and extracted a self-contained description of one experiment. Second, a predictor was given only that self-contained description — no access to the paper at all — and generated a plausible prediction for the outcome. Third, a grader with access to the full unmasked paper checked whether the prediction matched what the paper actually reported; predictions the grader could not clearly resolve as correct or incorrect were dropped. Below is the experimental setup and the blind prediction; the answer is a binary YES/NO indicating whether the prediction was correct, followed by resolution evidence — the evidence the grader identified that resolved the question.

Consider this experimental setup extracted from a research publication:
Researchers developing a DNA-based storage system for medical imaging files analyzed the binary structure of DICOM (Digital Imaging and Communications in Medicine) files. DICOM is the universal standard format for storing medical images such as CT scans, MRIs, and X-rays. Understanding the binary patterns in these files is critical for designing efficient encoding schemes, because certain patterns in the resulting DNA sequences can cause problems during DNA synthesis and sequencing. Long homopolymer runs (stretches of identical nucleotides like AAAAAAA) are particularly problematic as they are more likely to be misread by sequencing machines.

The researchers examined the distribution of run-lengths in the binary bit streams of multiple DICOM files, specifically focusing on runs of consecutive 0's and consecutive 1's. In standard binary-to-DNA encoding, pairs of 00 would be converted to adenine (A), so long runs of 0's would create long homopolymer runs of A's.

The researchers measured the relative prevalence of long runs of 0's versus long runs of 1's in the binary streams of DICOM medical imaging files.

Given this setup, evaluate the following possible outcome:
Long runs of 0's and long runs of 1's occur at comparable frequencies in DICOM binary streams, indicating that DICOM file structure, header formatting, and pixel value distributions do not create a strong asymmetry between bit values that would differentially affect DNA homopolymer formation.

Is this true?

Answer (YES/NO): NO